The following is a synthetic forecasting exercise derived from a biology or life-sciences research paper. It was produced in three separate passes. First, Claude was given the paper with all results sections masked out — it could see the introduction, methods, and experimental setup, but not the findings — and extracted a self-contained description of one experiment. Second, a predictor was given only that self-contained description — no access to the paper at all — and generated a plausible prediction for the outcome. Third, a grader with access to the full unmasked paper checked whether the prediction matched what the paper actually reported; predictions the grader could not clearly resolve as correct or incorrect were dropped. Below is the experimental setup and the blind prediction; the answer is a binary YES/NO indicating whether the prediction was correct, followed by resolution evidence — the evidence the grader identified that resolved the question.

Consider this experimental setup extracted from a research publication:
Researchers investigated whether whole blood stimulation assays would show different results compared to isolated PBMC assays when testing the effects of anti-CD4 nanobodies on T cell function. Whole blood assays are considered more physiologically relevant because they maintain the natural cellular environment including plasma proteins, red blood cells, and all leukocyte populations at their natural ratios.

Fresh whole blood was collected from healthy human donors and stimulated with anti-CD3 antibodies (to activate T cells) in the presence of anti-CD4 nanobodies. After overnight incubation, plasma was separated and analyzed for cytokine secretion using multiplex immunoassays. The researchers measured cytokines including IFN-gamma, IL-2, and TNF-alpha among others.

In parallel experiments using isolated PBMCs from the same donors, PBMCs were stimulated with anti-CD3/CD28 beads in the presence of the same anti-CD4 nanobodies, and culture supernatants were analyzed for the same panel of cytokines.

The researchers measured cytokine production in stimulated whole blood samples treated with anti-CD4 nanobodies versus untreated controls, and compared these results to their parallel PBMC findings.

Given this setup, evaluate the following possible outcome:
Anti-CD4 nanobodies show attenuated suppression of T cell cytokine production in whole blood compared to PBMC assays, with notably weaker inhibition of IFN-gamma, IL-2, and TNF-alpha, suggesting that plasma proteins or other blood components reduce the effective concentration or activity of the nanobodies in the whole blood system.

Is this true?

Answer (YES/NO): NO